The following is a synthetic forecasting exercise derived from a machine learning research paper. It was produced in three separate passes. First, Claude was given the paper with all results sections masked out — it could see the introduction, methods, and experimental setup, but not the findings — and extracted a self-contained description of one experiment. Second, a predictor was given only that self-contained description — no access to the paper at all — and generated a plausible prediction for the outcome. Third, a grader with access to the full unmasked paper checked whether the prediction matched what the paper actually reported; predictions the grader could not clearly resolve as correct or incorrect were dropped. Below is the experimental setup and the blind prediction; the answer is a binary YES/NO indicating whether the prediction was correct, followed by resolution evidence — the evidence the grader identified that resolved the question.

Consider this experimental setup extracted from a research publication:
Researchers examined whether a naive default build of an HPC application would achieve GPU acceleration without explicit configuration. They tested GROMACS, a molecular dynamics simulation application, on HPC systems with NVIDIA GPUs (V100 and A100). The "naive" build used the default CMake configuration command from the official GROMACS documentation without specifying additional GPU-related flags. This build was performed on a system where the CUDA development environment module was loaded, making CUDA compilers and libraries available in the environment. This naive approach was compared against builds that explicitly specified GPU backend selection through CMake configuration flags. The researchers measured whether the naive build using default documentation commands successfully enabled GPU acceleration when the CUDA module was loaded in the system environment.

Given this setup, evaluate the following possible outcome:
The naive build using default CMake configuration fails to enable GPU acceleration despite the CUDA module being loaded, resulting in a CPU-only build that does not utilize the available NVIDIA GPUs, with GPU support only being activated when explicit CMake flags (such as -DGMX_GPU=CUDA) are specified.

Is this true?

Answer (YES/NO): YES